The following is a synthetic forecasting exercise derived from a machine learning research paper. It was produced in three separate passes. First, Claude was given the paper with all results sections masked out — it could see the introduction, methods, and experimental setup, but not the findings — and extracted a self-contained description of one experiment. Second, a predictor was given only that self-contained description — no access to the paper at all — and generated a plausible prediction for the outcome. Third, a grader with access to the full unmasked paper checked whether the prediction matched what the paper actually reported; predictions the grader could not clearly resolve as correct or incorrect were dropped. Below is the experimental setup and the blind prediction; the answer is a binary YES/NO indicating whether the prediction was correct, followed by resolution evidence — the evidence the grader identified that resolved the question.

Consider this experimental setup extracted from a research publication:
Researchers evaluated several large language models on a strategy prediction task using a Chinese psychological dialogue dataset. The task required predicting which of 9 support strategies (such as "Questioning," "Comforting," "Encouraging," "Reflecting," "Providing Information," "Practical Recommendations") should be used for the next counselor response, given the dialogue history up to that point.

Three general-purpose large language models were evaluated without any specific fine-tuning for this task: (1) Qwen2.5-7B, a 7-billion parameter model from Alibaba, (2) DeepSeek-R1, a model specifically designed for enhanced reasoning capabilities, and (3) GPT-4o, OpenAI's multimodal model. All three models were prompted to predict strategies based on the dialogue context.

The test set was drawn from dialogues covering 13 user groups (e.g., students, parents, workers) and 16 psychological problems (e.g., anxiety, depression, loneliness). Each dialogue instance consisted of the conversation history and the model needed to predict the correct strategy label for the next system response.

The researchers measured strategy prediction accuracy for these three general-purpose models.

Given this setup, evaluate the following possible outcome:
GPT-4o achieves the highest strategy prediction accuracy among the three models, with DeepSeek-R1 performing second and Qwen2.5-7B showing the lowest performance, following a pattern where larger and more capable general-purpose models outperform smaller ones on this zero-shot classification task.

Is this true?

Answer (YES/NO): YES